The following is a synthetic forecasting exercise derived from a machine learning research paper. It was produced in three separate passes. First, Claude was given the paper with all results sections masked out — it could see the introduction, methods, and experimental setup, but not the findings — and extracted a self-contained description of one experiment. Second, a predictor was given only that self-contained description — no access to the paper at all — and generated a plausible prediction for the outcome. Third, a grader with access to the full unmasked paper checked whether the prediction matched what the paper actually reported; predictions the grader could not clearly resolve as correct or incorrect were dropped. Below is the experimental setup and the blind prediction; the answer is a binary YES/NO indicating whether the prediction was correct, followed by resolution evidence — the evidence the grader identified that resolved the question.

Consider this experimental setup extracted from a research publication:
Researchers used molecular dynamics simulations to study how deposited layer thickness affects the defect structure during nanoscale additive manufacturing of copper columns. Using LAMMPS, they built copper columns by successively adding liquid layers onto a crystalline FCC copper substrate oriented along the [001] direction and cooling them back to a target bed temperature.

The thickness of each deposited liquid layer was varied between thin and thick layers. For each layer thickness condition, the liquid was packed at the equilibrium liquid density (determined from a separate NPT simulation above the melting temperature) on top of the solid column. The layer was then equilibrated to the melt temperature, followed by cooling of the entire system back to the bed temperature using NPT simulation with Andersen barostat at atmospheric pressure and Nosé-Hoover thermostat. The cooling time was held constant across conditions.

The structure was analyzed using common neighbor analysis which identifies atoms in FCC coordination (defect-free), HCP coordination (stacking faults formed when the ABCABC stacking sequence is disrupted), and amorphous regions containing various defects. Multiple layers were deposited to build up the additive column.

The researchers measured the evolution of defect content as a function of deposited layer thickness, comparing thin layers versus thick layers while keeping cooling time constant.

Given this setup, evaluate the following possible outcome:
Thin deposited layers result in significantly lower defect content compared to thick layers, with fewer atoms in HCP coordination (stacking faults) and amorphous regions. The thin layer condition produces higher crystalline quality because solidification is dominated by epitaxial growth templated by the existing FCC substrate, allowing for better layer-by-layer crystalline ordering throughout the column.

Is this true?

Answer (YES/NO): YES